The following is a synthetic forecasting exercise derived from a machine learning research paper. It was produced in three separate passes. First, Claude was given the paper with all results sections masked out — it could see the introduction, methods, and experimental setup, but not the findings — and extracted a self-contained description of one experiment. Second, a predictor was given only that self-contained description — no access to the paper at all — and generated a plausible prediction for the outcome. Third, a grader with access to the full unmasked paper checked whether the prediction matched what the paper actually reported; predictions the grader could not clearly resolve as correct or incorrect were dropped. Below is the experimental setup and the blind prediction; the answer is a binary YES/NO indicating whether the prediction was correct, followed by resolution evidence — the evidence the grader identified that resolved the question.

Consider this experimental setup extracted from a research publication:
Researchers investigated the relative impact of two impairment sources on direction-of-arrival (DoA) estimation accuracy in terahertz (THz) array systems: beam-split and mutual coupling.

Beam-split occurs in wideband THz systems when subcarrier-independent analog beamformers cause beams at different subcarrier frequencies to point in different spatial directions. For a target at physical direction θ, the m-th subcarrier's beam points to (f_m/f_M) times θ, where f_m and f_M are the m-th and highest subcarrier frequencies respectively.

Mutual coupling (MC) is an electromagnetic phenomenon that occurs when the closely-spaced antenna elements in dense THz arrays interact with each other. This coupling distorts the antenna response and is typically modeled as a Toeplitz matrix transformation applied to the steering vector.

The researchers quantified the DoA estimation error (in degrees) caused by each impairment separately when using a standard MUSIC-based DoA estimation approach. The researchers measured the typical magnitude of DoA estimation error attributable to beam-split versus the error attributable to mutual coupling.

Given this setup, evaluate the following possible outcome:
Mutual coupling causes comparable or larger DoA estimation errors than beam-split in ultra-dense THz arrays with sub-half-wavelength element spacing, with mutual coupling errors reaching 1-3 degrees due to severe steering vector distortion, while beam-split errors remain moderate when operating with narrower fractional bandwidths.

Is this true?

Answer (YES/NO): NO